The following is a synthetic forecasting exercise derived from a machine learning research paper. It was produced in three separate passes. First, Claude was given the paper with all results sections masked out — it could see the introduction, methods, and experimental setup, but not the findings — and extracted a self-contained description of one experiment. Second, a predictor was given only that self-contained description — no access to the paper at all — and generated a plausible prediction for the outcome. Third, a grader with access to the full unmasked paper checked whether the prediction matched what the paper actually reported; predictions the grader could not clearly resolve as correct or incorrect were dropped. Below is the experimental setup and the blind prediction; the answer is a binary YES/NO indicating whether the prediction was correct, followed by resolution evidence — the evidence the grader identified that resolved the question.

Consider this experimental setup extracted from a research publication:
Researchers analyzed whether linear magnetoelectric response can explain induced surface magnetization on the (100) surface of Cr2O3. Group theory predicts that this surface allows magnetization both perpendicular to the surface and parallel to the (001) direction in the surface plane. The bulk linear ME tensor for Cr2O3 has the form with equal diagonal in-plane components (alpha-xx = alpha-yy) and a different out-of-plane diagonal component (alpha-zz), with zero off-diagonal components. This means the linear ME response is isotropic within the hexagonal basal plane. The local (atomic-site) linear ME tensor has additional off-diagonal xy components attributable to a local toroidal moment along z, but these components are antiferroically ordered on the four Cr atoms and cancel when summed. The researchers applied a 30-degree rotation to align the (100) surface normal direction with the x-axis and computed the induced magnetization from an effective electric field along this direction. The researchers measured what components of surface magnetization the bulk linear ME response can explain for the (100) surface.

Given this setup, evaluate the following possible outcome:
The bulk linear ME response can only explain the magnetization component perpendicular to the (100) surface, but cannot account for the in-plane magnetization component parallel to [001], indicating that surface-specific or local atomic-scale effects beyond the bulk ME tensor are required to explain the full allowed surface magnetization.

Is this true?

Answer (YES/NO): YES